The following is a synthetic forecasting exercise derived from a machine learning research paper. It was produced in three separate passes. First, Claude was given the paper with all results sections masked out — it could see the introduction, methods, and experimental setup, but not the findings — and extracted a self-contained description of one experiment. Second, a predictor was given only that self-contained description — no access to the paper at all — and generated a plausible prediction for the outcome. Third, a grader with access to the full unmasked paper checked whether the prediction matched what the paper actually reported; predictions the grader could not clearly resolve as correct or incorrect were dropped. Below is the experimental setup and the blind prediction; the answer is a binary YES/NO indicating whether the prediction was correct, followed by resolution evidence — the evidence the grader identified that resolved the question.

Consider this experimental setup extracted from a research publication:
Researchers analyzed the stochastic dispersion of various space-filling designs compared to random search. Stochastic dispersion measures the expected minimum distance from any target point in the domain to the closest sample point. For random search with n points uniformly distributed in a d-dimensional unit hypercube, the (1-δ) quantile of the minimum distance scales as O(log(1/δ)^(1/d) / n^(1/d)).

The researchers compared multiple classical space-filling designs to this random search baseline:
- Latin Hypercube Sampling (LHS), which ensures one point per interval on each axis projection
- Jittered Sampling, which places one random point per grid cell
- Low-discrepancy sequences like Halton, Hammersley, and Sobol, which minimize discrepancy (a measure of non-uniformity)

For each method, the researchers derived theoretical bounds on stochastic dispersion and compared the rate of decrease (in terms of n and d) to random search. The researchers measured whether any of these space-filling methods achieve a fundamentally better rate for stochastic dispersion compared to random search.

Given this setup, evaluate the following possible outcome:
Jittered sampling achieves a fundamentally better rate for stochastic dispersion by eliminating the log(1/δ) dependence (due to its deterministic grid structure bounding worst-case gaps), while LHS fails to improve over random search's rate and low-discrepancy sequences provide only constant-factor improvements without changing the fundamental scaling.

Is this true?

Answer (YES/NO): NO